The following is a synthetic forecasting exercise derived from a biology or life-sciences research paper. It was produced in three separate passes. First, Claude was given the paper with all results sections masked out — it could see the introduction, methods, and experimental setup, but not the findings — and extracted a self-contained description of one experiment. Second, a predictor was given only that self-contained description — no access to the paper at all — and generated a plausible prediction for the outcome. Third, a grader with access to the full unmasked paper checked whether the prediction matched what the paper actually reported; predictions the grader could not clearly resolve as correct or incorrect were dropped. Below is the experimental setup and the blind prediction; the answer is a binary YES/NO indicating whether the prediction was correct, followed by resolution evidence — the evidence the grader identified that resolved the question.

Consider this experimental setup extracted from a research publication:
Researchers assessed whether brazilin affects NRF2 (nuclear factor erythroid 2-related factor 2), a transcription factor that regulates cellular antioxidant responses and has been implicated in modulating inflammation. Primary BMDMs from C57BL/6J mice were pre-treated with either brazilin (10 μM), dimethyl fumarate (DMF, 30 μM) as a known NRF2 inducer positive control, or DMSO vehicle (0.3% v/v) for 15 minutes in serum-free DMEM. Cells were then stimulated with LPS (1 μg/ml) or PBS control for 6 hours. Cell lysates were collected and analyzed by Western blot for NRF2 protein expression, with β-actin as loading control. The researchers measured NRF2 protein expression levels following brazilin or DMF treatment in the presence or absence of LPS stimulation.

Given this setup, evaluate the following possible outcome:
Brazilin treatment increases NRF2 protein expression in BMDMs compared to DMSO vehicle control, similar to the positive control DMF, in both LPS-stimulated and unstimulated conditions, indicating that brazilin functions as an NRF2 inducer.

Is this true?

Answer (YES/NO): NO